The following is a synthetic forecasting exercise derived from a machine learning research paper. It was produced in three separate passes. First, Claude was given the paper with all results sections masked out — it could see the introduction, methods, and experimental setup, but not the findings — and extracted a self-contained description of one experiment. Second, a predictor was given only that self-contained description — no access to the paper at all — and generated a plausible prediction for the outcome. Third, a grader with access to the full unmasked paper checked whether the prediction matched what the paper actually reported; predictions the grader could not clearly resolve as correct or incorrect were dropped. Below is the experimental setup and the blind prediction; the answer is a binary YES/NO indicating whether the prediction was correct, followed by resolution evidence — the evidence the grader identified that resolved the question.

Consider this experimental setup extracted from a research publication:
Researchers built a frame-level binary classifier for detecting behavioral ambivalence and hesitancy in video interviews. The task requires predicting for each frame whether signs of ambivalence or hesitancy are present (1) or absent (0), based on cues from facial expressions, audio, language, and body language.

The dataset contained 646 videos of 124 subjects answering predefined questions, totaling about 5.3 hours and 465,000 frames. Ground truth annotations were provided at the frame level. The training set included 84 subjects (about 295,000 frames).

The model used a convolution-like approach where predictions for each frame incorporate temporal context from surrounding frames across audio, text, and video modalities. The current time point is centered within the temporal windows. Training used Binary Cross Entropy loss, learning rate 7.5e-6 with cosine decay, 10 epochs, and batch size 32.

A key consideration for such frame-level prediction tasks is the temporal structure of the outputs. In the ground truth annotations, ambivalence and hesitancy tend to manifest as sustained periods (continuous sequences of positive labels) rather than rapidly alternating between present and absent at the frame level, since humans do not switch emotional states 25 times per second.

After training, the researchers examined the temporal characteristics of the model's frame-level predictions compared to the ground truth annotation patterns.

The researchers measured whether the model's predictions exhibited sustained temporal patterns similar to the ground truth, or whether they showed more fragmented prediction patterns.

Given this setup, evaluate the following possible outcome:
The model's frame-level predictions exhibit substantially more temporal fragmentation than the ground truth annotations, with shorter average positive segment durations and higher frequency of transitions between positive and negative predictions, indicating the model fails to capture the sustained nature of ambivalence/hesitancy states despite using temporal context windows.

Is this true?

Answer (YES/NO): YES